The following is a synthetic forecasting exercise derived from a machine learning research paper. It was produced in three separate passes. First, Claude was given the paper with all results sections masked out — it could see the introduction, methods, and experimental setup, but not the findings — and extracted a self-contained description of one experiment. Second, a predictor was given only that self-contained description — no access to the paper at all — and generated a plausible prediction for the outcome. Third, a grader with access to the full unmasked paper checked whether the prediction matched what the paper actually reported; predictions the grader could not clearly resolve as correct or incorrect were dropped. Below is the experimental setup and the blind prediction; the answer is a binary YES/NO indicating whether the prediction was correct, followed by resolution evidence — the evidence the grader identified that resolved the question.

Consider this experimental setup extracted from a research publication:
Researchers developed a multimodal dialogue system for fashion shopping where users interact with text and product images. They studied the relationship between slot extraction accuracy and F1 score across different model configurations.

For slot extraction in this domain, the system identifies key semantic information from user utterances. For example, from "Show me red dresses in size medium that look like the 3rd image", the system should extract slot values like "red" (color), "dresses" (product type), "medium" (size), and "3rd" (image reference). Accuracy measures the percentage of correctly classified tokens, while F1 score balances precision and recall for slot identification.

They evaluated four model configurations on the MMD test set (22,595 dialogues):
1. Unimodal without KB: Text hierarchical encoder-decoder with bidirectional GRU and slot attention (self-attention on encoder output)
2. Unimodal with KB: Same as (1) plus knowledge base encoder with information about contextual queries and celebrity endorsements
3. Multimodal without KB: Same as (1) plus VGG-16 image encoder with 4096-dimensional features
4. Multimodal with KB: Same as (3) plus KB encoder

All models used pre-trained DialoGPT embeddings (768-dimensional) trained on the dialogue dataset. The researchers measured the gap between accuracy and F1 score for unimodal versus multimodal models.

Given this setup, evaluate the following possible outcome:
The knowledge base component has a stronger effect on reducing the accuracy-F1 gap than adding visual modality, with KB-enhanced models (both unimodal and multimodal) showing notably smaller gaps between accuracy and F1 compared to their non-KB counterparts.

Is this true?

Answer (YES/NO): NO